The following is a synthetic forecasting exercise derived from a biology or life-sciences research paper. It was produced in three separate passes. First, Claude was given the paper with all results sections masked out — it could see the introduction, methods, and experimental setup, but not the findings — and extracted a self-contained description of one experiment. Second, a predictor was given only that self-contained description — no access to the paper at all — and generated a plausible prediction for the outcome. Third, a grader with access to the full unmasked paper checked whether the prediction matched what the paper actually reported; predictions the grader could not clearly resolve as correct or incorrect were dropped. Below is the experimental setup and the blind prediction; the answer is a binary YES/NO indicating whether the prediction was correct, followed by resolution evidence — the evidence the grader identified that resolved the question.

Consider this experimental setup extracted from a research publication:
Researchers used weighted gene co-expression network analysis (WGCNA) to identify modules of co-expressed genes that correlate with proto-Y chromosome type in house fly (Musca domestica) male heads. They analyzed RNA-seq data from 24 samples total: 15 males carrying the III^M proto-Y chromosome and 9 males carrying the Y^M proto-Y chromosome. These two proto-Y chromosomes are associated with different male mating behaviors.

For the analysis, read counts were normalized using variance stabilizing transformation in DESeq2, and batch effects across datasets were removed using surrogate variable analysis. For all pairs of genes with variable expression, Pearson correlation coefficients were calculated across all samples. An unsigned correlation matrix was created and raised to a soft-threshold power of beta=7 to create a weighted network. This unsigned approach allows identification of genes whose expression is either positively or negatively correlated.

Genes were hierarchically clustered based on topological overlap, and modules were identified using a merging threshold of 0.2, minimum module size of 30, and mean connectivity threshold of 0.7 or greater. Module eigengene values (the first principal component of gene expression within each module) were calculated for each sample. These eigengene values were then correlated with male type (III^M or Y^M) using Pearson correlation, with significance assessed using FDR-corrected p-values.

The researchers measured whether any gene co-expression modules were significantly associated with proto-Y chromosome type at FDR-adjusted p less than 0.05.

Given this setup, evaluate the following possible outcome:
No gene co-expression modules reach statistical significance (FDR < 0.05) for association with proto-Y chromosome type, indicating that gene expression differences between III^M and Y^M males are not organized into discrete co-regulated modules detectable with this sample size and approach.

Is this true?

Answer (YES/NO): NO